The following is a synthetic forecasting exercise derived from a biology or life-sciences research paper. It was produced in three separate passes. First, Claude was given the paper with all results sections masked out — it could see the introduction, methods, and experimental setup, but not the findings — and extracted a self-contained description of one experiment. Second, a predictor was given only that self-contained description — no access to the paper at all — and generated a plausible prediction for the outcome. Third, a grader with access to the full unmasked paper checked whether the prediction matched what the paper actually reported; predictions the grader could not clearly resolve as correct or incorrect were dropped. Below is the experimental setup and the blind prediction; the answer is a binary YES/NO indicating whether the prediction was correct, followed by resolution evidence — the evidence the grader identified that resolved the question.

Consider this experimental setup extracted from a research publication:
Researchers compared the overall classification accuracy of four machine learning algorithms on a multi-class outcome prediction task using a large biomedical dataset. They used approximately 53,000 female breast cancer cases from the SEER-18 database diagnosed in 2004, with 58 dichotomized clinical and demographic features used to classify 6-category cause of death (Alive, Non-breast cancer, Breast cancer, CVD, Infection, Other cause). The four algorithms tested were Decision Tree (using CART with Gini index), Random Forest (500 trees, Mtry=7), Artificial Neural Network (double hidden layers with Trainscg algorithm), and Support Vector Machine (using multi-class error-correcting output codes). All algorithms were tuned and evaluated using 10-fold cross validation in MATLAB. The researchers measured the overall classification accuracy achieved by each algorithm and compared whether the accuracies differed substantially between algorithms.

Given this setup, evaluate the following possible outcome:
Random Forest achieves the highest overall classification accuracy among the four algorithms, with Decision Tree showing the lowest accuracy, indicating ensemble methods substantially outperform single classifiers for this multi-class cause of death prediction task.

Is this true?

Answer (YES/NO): NO